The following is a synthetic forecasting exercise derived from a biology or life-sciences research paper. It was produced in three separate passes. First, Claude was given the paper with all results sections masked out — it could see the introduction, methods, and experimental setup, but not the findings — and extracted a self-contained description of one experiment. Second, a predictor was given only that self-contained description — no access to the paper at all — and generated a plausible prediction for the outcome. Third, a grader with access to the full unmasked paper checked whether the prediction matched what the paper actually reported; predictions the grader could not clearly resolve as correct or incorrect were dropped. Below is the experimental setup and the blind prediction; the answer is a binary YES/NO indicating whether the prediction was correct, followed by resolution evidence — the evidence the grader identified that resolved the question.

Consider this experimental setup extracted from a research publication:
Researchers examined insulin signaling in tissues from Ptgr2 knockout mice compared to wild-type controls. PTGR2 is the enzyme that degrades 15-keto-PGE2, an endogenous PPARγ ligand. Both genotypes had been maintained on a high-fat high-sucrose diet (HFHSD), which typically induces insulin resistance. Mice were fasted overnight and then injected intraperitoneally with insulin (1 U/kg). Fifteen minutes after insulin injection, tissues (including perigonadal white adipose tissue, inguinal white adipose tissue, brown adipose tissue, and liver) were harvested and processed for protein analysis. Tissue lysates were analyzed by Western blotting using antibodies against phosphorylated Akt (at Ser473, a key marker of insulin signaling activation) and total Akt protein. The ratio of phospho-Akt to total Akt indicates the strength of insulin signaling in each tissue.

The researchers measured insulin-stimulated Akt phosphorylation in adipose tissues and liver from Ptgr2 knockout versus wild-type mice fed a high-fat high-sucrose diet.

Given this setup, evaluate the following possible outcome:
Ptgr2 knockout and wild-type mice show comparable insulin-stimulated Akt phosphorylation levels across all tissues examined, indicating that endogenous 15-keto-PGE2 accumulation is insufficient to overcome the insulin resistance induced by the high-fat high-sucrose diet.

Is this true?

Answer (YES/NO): NO